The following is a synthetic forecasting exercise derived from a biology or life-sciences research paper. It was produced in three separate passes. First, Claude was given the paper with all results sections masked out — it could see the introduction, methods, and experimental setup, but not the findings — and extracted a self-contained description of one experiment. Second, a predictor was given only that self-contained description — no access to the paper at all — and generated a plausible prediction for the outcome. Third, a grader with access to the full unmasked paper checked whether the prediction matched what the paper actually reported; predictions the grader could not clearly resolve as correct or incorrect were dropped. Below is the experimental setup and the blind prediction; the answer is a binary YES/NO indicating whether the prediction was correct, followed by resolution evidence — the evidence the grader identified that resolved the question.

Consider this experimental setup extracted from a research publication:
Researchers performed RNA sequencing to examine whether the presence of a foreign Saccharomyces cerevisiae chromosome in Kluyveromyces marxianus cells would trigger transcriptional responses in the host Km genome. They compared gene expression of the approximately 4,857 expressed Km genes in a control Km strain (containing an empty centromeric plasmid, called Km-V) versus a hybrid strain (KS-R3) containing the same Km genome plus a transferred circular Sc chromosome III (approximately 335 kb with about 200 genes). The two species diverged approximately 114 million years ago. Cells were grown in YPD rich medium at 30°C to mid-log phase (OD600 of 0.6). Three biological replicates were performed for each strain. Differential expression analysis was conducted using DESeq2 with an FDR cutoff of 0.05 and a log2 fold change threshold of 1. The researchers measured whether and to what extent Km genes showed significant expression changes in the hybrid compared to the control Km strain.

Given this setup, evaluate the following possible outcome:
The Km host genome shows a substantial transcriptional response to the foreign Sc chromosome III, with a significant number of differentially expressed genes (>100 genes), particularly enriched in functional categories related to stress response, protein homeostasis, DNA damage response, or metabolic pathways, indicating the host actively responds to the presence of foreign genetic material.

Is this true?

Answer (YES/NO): NO